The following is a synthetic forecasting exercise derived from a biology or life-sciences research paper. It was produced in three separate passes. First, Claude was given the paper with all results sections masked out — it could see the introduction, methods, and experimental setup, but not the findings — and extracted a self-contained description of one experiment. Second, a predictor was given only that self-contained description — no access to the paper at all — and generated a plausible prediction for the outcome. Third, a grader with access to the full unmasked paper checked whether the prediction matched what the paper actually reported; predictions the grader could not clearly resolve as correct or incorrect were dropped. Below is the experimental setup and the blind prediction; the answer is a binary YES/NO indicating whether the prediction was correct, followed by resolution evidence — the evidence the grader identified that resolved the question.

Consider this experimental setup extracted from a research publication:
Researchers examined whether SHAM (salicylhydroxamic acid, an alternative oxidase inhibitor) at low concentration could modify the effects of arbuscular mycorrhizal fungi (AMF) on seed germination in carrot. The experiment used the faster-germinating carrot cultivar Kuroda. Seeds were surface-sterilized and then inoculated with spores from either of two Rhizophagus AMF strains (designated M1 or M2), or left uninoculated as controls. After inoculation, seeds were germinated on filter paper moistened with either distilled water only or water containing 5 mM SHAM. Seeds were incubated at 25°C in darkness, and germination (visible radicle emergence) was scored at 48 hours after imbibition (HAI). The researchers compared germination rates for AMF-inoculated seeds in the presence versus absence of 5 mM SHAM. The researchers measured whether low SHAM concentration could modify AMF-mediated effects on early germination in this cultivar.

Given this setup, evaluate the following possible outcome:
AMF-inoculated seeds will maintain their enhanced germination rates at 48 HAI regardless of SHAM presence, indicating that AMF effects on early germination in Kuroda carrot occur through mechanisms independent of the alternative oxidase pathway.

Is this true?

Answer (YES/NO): NO